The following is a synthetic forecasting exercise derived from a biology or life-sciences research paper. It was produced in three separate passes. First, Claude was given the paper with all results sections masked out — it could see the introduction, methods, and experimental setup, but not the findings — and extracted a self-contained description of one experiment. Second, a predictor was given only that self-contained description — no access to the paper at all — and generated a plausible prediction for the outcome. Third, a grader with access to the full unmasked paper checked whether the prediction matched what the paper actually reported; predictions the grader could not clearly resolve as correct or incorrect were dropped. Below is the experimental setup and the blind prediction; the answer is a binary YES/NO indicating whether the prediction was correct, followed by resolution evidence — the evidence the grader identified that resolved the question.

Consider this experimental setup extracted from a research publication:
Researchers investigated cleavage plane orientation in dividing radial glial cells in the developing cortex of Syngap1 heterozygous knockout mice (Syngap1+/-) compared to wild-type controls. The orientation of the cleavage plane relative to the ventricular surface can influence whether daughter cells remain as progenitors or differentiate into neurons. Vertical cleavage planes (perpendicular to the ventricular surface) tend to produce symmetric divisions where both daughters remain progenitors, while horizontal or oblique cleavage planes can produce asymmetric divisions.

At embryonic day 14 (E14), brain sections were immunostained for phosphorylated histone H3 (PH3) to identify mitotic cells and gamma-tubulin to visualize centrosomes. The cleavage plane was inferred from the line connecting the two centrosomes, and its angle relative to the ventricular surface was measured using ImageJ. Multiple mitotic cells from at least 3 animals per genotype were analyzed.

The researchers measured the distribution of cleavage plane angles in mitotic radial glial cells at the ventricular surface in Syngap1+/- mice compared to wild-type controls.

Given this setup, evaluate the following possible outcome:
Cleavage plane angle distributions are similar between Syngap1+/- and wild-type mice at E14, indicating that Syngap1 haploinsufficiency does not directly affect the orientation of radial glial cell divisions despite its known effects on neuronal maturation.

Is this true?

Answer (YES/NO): YES